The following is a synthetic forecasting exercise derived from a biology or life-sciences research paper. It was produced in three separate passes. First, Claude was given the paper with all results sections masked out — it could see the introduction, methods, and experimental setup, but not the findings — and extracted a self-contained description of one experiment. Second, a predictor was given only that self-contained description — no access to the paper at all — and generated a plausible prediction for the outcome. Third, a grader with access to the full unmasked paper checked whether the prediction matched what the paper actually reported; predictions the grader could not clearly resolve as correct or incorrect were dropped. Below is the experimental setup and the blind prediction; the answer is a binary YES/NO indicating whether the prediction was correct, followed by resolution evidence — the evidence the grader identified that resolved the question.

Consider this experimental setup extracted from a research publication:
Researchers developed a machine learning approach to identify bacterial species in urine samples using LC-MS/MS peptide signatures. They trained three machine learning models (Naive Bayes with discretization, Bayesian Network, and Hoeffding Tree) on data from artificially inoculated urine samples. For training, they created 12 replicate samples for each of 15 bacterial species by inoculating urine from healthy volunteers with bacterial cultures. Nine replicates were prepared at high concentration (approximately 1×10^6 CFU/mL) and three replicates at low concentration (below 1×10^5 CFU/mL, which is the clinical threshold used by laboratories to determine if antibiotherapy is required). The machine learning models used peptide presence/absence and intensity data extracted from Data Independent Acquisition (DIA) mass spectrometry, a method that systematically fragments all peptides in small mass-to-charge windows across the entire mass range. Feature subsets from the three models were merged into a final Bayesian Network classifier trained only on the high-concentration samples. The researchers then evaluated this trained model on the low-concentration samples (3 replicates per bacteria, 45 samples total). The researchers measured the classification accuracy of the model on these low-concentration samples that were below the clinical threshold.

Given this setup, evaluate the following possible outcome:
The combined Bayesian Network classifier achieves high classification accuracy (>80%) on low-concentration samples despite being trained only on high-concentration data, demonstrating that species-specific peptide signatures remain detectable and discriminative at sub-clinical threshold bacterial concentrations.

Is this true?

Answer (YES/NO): YES